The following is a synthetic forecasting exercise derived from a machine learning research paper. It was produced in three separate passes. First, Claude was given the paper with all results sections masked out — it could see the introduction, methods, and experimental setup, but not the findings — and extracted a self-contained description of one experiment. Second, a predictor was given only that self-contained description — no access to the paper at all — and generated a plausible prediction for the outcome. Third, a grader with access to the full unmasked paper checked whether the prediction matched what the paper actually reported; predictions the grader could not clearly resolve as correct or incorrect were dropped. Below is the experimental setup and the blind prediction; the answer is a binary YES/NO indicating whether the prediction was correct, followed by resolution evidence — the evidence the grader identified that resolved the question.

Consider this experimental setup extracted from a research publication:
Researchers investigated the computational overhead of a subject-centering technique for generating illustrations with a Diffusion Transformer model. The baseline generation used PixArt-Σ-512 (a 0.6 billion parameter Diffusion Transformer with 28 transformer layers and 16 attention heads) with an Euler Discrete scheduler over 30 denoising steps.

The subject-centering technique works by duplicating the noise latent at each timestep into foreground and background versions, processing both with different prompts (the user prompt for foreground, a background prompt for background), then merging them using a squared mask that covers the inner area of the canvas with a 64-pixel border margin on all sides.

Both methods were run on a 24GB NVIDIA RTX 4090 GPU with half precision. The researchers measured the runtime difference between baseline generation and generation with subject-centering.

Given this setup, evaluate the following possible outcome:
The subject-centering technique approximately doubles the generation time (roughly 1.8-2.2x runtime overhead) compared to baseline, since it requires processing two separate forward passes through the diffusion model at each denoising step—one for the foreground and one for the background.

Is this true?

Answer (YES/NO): NO